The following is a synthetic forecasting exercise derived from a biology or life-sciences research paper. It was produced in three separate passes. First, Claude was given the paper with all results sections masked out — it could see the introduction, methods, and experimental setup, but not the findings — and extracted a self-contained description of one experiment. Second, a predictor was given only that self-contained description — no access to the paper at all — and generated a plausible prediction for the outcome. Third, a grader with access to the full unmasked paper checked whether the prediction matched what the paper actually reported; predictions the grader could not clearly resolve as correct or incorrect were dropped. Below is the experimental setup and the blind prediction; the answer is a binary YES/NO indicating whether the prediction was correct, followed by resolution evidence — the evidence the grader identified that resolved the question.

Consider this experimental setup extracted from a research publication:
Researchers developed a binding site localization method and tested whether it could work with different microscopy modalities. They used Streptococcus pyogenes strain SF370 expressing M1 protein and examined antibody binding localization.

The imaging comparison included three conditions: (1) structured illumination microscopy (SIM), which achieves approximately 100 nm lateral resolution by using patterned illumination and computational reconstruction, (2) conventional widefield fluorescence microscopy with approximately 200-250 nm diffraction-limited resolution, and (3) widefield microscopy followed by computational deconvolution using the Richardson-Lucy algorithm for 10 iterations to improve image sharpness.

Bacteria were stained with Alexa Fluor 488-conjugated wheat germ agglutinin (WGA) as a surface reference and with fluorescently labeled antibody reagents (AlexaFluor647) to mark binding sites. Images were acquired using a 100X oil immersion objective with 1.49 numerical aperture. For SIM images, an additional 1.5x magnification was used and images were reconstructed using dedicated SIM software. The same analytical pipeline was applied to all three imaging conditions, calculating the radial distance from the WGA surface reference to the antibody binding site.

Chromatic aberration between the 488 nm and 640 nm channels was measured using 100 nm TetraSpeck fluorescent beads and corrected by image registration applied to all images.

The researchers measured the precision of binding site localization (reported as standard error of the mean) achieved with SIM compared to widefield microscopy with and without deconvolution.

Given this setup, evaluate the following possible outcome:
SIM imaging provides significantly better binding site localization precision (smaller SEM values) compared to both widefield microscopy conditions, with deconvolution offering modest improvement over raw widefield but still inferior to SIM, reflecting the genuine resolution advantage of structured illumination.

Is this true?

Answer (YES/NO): NO